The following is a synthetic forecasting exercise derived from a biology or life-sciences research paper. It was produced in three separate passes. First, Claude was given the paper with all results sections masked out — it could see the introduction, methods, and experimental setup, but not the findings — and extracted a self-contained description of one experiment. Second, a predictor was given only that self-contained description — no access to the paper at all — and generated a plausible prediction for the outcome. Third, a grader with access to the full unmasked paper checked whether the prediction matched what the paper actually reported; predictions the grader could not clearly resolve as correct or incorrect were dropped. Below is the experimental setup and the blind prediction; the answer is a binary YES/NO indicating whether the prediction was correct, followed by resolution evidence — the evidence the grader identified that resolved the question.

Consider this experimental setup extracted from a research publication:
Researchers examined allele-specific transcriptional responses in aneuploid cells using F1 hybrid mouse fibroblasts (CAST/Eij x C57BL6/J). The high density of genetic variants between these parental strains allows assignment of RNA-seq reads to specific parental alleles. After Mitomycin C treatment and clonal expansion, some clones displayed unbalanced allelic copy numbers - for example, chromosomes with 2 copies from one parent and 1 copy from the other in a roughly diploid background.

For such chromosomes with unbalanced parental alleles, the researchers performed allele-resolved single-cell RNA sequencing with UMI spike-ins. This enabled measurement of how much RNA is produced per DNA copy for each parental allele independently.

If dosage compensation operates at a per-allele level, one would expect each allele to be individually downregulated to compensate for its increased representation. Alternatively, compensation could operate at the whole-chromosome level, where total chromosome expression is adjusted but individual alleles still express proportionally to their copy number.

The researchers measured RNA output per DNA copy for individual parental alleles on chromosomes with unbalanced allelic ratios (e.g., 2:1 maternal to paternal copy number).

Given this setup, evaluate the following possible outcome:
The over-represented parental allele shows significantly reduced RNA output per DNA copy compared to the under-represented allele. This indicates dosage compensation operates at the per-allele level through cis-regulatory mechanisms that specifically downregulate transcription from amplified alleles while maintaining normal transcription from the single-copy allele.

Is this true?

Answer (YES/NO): NO